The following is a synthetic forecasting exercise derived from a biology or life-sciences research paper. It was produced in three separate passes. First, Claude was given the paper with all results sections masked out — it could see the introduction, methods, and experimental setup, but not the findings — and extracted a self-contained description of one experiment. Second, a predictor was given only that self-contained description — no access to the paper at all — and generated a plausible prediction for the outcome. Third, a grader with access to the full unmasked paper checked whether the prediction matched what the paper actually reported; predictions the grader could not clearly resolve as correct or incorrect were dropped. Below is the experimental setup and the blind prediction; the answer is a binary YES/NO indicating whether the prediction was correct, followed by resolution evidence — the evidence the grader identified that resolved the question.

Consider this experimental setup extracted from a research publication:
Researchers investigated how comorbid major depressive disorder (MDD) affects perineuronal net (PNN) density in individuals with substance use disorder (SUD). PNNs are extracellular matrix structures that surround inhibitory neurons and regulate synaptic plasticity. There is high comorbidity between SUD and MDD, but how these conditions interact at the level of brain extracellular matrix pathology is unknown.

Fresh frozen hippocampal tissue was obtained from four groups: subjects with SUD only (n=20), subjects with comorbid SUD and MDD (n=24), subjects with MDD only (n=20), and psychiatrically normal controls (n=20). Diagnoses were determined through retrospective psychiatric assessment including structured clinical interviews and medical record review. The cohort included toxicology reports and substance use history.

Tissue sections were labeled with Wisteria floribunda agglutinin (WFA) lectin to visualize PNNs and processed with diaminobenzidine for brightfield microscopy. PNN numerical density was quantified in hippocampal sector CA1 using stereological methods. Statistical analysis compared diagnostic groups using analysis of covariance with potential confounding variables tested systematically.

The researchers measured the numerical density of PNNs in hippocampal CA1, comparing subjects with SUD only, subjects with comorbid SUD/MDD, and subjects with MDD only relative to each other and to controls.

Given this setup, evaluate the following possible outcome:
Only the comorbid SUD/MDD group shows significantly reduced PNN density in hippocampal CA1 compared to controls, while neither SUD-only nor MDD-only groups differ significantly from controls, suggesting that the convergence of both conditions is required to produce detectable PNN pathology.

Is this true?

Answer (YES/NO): NO